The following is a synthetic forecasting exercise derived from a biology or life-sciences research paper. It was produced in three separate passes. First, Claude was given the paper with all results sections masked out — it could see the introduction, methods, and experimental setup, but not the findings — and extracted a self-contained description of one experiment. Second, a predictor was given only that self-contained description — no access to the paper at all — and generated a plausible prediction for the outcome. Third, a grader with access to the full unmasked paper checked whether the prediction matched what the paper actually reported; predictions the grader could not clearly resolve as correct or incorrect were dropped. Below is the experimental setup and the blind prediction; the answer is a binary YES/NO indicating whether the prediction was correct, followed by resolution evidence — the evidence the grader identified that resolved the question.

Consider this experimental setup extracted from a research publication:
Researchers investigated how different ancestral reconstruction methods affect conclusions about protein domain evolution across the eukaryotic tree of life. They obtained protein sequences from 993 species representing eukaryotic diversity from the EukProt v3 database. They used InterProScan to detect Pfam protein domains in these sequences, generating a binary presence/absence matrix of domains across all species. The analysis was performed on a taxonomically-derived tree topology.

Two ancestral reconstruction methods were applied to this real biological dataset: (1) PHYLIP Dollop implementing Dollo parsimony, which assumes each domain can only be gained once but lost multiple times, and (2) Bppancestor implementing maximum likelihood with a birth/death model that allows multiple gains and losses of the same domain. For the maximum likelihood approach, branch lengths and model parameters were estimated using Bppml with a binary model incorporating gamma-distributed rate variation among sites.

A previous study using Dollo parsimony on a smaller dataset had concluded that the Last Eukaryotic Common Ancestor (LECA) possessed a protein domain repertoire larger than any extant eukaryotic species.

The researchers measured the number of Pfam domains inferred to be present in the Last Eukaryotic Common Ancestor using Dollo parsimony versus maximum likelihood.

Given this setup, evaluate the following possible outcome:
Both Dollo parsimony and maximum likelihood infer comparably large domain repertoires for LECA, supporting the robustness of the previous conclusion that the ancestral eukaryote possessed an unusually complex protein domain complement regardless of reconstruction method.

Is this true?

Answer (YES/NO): NO